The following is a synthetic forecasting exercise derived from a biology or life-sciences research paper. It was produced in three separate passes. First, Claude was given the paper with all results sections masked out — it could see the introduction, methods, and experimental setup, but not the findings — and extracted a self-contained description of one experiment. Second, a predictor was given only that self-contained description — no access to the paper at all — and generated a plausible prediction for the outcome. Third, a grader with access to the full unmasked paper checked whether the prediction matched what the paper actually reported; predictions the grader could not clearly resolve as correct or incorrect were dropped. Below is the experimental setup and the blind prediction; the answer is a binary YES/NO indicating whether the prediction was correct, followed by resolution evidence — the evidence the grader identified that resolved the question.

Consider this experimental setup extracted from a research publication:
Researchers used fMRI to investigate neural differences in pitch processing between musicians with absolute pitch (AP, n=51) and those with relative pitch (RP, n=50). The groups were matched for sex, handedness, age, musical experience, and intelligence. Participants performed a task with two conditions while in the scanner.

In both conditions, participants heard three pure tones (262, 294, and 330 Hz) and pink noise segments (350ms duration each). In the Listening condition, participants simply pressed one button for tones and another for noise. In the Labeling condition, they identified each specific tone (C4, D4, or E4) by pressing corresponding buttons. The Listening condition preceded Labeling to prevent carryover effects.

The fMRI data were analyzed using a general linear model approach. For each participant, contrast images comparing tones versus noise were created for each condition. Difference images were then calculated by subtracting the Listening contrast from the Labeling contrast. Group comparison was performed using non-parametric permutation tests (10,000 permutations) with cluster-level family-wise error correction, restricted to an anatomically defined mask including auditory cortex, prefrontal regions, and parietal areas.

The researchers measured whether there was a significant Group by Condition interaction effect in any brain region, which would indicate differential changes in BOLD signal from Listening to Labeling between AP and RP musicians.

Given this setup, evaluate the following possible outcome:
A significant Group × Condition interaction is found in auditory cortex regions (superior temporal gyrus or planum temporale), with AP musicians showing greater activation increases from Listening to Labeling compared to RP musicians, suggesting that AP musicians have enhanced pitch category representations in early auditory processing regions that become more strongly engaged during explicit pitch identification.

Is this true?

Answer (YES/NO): NO